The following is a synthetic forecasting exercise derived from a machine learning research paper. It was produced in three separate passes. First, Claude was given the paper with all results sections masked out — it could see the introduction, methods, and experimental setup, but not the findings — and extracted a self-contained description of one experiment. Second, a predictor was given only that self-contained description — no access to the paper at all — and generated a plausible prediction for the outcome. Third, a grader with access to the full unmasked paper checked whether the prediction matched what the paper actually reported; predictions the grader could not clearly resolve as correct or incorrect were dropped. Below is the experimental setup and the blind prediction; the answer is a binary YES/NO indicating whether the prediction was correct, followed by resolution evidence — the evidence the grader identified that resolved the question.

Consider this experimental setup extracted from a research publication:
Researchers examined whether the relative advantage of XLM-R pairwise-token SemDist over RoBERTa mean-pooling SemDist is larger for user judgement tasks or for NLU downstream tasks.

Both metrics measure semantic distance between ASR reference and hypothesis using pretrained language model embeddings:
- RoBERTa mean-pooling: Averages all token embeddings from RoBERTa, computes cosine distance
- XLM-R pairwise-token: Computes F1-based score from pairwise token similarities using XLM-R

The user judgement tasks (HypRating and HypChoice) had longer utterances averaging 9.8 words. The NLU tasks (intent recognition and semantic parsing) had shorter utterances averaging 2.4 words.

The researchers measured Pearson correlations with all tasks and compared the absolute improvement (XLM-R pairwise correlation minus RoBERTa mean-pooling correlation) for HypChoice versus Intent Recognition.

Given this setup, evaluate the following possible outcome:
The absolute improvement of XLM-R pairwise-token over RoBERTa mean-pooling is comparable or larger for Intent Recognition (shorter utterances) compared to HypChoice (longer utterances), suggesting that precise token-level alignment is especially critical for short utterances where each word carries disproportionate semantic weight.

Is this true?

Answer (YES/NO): NO